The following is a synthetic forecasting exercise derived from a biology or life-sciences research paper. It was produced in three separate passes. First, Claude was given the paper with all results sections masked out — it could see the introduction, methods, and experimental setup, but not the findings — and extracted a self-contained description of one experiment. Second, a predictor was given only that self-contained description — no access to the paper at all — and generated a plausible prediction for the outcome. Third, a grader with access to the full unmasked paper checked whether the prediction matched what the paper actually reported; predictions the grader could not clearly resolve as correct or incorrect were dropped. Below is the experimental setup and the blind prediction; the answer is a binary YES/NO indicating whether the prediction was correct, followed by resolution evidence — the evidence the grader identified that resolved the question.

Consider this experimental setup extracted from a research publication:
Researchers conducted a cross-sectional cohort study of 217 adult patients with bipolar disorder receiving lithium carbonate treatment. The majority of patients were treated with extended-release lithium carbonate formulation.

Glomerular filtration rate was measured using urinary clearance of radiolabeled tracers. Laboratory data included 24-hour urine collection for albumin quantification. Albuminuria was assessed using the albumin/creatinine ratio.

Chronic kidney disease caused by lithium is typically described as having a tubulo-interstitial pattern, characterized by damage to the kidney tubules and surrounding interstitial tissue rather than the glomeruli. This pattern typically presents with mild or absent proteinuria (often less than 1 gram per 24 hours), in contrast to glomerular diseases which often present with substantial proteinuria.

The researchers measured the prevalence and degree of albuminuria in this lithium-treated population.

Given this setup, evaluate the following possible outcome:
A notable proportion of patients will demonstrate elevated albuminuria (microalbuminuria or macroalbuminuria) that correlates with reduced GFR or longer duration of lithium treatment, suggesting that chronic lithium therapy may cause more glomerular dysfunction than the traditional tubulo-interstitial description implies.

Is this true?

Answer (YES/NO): NO